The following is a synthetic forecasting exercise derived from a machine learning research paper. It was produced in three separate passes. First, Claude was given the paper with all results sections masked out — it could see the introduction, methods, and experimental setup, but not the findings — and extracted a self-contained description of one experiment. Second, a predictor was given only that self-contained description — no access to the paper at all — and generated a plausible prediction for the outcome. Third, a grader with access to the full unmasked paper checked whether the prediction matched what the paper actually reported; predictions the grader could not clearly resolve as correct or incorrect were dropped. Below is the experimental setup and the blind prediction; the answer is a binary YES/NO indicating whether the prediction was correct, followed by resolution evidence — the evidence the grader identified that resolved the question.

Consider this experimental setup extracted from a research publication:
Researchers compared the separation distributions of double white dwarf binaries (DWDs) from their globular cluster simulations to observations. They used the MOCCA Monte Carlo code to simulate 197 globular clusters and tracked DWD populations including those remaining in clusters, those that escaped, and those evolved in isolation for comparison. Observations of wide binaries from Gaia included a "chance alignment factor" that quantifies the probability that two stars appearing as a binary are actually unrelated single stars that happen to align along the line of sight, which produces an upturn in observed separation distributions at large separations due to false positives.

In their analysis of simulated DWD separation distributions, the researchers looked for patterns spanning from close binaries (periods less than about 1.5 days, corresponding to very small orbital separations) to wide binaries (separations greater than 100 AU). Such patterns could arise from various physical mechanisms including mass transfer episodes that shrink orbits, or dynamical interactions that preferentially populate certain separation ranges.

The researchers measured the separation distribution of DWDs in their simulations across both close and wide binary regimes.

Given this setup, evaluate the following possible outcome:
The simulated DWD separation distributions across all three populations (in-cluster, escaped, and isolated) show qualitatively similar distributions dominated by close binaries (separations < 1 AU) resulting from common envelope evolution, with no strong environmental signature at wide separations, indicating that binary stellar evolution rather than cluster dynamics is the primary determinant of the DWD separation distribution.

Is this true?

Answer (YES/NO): NO